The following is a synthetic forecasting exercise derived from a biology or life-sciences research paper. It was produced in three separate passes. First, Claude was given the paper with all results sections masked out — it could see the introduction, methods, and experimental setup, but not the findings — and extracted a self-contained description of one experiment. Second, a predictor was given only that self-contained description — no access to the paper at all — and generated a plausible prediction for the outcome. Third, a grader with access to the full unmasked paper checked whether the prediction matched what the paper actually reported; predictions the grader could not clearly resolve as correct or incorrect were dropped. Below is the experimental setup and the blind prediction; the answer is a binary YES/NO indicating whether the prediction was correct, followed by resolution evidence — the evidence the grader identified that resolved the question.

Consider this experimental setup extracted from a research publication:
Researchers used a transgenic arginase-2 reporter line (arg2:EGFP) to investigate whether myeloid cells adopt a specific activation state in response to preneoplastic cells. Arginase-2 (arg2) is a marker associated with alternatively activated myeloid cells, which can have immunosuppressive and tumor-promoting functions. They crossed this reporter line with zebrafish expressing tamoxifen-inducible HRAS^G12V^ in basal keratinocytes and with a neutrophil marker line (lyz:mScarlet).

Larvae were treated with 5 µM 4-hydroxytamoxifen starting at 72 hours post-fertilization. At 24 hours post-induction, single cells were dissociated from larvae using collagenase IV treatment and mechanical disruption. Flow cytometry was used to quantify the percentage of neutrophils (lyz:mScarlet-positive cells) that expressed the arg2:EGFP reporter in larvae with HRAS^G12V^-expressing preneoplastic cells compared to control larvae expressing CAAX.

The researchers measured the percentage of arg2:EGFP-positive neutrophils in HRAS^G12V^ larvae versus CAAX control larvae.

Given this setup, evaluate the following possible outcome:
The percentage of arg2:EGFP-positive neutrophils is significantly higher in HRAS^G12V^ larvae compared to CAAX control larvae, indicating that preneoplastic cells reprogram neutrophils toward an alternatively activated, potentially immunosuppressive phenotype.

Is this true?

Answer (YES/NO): YES